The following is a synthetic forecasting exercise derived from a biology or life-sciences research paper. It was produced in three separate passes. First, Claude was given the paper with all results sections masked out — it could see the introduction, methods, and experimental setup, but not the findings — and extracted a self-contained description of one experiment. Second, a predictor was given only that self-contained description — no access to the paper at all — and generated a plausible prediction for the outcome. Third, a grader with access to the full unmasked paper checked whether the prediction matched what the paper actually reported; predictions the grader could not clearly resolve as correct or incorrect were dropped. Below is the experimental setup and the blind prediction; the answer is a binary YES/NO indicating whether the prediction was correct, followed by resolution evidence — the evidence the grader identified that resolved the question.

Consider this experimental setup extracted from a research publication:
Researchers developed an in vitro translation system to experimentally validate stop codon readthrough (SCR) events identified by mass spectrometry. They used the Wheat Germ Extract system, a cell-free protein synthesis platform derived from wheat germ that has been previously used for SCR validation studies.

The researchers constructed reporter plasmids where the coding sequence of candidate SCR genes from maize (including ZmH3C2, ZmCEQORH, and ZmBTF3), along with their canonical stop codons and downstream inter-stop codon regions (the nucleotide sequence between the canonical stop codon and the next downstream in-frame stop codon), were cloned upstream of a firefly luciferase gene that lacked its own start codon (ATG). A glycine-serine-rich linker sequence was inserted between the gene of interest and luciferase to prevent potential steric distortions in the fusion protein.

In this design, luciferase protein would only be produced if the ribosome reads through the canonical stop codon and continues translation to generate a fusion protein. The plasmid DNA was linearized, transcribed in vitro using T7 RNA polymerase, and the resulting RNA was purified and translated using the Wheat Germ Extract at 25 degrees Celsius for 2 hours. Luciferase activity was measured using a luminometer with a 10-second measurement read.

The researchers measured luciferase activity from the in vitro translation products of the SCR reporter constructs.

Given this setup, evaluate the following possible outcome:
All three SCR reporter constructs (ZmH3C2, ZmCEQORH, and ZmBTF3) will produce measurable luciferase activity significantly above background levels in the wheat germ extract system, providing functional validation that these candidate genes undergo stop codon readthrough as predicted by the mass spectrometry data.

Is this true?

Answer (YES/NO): YES